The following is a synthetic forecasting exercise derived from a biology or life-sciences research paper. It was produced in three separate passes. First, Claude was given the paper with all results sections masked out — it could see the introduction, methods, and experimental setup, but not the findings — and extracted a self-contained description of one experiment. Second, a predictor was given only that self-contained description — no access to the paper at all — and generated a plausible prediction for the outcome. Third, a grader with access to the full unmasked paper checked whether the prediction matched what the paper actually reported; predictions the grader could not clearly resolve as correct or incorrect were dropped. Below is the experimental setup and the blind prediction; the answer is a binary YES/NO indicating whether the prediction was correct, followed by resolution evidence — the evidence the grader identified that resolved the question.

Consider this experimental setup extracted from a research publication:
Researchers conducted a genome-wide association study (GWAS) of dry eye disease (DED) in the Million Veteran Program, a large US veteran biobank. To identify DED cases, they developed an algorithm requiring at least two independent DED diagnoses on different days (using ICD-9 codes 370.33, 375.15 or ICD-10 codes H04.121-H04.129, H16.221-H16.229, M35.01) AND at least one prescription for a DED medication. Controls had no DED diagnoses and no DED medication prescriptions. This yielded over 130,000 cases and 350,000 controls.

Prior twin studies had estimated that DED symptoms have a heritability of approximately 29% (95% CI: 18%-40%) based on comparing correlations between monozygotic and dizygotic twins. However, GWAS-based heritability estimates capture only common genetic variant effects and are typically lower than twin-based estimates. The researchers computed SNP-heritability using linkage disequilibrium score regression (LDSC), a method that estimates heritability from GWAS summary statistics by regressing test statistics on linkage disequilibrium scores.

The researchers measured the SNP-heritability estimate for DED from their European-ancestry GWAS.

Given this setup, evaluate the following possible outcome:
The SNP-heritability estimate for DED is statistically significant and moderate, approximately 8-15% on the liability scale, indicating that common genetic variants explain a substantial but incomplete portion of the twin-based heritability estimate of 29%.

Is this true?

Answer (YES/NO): NO